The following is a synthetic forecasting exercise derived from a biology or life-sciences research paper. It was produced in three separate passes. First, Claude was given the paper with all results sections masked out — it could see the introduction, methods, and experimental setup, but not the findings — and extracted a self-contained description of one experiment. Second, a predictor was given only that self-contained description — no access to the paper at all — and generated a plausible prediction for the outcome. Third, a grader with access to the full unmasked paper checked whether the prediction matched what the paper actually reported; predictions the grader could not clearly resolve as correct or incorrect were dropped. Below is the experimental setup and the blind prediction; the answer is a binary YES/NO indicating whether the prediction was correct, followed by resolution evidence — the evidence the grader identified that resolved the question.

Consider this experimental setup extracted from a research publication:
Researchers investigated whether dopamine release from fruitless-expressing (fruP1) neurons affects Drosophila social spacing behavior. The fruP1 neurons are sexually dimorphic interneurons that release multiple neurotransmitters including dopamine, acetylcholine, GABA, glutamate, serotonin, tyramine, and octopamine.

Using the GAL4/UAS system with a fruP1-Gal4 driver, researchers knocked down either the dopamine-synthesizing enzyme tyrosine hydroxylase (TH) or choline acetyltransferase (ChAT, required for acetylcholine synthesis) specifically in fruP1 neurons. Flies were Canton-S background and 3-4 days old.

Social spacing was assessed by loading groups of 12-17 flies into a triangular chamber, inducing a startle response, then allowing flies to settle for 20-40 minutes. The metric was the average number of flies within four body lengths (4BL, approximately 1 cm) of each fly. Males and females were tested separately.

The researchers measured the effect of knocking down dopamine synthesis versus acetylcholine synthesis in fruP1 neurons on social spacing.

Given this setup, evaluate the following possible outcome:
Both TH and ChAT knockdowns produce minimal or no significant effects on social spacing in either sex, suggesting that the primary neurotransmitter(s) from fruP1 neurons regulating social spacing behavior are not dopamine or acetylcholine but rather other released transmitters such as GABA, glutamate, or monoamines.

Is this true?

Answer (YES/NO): NO